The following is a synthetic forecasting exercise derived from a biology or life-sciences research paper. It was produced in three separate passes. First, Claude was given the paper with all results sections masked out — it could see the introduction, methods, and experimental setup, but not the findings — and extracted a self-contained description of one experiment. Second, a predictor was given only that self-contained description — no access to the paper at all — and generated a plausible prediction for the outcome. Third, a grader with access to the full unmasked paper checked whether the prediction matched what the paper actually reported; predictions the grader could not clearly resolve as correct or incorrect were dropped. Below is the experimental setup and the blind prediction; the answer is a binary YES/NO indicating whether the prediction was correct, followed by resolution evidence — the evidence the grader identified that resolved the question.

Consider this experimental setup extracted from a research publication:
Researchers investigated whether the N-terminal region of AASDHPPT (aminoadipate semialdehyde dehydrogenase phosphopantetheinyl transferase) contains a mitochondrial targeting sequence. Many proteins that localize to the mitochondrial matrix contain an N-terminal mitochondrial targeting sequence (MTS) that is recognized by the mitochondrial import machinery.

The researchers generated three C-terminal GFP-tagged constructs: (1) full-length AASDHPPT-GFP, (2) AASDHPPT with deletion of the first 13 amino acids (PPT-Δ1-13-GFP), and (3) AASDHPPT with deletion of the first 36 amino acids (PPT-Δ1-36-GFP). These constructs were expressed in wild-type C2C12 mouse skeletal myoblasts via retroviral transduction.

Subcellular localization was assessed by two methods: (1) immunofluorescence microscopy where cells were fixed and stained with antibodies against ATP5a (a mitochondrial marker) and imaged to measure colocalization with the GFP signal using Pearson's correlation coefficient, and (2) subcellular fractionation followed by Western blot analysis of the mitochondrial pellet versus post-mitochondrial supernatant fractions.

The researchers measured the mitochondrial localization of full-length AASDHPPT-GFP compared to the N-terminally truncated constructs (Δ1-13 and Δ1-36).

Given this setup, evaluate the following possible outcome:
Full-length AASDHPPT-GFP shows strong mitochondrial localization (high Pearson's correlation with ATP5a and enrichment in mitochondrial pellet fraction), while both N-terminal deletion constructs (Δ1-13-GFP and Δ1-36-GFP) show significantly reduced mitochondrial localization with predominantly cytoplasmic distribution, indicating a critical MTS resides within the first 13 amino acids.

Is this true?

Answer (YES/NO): NO